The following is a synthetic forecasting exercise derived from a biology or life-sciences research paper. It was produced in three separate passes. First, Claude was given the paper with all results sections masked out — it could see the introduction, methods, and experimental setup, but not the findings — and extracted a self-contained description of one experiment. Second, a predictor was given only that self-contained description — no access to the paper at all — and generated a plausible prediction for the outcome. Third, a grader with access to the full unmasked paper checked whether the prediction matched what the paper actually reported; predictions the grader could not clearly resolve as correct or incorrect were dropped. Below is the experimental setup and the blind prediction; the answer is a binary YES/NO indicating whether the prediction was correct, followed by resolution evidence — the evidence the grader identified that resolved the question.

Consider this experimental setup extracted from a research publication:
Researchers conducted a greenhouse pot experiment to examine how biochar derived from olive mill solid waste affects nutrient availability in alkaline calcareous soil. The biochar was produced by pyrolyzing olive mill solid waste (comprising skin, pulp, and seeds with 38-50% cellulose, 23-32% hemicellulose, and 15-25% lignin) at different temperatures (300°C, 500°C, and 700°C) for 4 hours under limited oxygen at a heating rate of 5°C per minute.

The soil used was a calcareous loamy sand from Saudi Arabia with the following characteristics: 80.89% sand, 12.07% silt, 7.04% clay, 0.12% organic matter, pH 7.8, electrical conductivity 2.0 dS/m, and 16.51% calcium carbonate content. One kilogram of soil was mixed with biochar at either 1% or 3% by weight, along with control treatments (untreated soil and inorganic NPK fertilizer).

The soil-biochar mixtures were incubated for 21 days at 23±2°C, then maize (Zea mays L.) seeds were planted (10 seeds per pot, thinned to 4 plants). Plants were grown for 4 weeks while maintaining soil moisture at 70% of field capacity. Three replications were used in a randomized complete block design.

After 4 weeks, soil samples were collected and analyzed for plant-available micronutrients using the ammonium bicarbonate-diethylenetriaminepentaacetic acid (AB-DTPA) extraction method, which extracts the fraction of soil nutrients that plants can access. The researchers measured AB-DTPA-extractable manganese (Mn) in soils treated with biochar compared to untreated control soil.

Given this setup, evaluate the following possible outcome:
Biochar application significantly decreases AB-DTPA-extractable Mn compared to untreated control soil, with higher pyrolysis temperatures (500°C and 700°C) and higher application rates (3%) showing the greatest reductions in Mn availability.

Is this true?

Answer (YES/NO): NO